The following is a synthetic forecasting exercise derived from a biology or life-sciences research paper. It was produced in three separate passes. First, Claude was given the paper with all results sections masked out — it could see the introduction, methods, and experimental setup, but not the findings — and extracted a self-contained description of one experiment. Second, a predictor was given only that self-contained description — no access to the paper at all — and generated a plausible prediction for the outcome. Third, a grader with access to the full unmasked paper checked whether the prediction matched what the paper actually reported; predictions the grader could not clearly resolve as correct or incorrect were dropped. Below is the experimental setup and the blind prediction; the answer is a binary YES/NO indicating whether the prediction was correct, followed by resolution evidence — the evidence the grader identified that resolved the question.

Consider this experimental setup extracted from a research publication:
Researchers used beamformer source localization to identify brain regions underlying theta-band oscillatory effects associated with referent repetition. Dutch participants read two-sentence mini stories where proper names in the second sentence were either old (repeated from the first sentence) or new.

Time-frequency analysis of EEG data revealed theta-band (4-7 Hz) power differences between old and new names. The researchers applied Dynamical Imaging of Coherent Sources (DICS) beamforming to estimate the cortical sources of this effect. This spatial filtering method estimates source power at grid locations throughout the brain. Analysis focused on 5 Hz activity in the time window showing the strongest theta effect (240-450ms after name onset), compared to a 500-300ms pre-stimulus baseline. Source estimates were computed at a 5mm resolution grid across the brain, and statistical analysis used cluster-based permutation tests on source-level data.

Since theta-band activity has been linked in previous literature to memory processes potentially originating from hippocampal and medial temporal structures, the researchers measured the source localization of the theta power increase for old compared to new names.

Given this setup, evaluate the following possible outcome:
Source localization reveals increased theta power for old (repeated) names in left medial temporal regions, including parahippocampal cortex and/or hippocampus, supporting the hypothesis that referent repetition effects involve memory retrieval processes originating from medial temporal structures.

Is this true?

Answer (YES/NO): NO